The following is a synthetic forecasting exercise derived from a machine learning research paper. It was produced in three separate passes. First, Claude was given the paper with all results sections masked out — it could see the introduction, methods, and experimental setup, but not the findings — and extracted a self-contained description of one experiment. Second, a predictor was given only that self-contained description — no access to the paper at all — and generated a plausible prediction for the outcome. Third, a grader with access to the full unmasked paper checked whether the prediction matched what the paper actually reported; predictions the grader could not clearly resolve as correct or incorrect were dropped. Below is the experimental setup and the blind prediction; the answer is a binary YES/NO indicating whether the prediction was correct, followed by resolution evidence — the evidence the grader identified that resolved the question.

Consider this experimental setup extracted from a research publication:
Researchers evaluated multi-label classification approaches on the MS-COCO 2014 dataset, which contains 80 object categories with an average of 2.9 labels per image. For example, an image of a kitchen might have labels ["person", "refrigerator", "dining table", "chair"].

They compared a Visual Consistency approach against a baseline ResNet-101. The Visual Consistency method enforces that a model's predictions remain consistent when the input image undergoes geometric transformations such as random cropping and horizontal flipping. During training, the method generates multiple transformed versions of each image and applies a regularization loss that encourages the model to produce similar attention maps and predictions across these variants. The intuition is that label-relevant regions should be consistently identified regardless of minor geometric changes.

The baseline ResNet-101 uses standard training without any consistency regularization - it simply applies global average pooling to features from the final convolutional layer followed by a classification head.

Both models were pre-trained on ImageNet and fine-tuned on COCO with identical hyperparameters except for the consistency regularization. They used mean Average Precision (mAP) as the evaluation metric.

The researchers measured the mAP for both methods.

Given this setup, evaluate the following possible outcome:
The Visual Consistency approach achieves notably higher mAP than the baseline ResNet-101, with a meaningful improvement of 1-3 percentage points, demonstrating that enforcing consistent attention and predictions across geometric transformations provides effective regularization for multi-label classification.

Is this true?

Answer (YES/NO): NO